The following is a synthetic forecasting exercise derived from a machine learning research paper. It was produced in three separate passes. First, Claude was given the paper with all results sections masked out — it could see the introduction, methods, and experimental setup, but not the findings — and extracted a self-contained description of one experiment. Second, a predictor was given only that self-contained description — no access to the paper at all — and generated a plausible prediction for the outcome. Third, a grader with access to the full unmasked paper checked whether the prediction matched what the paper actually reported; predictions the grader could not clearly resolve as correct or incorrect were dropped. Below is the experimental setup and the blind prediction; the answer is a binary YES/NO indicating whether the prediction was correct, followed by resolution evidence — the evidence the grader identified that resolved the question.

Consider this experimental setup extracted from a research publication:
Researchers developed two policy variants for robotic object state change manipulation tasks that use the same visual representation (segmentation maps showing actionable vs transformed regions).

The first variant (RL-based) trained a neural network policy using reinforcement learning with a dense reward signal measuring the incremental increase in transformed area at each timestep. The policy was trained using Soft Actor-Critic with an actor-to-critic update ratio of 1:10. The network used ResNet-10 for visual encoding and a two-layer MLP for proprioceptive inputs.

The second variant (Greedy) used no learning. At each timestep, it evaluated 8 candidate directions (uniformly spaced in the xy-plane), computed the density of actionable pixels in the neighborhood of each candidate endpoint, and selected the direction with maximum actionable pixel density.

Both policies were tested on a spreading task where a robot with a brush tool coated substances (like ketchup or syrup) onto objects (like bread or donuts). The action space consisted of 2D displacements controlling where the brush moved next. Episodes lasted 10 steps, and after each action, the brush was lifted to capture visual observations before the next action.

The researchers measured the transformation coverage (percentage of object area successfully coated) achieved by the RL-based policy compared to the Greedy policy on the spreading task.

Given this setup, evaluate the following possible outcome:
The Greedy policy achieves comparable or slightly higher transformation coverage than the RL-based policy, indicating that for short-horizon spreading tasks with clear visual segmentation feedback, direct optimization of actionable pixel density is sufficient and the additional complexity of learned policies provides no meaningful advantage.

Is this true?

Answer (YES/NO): NO